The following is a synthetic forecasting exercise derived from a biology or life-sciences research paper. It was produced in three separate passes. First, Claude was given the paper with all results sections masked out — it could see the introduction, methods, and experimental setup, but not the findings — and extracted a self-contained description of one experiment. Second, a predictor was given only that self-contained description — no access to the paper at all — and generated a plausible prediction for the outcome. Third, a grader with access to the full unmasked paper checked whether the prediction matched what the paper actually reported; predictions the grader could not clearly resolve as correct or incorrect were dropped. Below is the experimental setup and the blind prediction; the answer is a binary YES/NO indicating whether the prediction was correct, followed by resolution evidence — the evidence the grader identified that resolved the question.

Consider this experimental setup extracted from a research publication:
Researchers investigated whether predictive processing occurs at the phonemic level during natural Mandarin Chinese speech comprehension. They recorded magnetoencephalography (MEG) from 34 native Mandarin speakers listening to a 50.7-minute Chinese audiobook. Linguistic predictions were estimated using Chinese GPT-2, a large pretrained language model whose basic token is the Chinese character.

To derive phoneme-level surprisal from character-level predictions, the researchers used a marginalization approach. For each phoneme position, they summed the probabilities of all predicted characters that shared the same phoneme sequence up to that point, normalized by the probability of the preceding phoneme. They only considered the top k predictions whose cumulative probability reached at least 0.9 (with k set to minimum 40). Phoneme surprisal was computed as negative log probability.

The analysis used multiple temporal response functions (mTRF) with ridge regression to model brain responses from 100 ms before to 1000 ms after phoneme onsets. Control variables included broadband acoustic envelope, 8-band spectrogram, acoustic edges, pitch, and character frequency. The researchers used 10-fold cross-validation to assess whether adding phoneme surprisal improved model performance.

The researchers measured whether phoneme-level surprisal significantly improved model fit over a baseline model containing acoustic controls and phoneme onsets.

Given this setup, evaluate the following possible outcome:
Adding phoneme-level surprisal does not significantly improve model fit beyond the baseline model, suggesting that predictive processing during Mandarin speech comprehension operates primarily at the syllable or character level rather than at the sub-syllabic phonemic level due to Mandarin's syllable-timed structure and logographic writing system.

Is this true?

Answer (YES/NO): NO